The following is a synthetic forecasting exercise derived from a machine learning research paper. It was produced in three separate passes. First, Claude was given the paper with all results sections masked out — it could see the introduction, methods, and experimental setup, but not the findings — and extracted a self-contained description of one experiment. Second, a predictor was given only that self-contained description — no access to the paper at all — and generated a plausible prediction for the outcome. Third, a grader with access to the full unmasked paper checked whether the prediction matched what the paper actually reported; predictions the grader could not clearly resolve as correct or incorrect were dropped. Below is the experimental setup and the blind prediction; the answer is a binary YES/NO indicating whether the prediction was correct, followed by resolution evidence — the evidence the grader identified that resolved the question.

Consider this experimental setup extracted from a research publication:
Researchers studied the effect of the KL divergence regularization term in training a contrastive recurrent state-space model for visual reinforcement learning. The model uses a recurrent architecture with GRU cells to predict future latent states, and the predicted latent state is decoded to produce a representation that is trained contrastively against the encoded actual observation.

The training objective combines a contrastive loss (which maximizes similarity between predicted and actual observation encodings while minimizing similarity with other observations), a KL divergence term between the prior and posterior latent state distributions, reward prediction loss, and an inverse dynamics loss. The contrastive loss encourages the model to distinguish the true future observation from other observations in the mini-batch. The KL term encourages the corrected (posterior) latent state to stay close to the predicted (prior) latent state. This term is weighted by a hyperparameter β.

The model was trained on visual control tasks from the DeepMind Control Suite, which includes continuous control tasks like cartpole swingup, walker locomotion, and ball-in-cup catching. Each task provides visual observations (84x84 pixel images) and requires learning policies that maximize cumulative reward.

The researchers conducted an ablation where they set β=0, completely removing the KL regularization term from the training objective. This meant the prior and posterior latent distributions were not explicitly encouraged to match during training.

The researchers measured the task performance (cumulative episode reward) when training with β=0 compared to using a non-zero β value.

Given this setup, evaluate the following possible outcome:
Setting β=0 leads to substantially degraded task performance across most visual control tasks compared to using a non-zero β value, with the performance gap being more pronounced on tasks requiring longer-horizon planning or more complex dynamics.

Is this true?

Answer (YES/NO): NO